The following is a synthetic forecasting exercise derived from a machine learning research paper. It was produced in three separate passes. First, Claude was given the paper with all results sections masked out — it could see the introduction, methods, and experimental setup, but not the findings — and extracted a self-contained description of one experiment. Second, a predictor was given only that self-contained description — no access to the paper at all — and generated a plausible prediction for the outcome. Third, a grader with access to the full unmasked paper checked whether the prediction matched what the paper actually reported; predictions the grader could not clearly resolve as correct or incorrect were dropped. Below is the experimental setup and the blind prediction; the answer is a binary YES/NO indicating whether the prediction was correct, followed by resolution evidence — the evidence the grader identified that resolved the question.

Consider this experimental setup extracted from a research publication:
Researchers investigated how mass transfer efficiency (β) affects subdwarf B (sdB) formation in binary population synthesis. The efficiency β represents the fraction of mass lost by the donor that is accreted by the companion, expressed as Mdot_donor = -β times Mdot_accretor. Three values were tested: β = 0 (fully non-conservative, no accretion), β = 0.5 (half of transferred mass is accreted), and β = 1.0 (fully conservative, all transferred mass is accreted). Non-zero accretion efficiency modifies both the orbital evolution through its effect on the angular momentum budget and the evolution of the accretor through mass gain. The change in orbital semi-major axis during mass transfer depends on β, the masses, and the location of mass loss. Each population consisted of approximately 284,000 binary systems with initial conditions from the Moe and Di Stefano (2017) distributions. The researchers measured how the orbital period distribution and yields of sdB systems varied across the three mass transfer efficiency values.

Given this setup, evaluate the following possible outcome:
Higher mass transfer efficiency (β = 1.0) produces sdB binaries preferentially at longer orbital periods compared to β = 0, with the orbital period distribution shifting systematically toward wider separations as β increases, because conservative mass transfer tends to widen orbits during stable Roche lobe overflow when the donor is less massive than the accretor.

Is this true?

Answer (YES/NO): YES